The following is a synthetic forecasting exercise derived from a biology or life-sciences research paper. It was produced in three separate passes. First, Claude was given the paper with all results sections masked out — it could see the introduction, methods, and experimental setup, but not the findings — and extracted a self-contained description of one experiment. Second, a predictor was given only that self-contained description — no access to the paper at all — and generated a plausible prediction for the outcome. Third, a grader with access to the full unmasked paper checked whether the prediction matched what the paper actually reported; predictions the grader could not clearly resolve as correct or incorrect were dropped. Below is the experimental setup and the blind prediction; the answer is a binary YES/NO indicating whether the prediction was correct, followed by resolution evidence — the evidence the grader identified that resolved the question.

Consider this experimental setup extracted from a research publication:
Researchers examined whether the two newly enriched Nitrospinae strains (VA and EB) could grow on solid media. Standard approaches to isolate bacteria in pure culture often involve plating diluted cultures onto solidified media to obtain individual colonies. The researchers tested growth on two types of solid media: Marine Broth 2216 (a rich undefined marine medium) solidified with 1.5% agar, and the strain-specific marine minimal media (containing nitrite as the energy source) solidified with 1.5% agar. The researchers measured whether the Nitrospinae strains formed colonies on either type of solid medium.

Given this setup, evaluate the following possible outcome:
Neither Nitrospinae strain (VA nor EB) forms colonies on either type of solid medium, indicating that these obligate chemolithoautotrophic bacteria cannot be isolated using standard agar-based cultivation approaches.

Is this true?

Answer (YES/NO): YES